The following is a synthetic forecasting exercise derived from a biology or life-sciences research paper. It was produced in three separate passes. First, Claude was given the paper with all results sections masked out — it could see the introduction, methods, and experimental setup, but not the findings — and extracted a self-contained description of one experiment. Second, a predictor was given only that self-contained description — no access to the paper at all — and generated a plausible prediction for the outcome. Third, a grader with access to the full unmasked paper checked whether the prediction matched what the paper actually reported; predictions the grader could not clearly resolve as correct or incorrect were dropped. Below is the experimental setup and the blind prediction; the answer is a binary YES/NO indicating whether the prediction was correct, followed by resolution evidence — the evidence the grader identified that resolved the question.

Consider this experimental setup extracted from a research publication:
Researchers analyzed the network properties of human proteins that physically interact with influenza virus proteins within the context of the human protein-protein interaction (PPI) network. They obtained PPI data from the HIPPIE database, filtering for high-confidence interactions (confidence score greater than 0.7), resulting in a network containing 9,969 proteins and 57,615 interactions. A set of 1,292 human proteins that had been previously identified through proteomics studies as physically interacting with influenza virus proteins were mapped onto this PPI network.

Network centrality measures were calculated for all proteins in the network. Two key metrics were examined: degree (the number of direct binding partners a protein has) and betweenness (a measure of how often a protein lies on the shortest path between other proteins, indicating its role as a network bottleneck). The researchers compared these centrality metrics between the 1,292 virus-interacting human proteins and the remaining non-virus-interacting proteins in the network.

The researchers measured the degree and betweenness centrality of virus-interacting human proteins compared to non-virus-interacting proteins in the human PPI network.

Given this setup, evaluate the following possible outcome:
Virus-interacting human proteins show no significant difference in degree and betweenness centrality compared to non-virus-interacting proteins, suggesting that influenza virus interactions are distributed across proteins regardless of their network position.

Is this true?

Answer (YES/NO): NO